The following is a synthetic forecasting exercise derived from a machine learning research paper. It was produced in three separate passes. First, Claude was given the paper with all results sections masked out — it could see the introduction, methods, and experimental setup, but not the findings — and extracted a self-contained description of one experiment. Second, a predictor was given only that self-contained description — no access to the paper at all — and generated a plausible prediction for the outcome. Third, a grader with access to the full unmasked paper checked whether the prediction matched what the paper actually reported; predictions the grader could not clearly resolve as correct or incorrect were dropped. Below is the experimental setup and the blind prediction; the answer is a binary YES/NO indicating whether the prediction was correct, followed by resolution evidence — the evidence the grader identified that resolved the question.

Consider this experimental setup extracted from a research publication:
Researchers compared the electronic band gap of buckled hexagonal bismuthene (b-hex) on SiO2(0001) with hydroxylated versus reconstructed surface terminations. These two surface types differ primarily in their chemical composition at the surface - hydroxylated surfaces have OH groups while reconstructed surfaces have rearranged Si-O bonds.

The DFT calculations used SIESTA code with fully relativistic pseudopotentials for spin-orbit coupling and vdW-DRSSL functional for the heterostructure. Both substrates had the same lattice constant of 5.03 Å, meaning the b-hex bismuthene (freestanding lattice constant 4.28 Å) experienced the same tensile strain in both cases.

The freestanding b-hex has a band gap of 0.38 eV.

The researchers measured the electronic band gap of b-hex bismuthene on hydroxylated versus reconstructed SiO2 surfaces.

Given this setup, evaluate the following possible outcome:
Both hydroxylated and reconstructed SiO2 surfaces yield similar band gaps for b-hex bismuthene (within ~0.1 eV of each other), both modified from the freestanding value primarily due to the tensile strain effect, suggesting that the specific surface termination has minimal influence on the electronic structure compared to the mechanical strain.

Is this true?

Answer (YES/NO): NO